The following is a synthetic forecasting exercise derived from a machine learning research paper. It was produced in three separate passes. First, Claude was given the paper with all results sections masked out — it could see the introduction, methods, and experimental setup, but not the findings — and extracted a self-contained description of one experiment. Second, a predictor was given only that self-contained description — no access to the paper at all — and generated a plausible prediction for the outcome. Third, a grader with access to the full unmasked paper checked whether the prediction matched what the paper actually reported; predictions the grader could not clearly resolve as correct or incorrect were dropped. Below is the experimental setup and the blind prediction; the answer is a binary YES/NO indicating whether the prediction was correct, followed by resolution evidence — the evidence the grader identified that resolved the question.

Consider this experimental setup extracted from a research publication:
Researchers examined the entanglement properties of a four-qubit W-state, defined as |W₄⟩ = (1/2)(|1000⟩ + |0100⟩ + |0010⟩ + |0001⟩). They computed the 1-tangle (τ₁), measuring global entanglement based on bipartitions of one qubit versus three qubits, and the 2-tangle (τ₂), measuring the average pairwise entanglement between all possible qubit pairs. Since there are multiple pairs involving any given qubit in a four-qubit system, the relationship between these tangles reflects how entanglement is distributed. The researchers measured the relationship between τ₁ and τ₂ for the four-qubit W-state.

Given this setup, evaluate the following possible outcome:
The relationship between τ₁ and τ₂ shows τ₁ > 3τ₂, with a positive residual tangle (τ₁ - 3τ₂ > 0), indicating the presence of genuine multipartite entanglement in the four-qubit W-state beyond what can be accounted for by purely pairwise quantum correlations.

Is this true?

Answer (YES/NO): NO